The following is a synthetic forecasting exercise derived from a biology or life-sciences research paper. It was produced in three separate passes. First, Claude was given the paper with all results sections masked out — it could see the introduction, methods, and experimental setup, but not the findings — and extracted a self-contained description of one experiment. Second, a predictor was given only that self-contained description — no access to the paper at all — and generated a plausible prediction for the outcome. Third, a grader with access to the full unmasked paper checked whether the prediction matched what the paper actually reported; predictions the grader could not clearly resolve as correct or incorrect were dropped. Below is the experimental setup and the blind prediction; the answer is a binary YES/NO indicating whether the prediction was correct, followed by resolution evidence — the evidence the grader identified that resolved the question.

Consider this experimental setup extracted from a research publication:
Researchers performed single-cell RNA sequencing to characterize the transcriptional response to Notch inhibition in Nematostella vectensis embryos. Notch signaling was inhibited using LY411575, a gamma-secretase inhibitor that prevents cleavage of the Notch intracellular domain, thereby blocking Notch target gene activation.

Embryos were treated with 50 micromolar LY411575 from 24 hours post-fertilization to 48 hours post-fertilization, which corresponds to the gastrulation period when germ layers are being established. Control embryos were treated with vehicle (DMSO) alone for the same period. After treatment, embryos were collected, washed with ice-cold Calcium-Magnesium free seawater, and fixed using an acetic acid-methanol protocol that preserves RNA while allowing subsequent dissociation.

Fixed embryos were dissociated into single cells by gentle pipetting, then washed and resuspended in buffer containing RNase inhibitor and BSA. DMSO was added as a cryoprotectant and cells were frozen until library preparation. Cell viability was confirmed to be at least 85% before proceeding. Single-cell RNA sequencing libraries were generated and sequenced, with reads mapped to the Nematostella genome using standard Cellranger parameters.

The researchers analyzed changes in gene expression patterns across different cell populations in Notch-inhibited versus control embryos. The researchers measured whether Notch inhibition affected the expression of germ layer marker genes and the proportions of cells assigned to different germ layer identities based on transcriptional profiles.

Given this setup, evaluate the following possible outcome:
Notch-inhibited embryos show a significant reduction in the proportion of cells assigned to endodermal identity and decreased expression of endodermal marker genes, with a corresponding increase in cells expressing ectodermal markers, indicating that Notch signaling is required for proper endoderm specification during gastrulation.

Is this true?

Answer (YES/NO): NO